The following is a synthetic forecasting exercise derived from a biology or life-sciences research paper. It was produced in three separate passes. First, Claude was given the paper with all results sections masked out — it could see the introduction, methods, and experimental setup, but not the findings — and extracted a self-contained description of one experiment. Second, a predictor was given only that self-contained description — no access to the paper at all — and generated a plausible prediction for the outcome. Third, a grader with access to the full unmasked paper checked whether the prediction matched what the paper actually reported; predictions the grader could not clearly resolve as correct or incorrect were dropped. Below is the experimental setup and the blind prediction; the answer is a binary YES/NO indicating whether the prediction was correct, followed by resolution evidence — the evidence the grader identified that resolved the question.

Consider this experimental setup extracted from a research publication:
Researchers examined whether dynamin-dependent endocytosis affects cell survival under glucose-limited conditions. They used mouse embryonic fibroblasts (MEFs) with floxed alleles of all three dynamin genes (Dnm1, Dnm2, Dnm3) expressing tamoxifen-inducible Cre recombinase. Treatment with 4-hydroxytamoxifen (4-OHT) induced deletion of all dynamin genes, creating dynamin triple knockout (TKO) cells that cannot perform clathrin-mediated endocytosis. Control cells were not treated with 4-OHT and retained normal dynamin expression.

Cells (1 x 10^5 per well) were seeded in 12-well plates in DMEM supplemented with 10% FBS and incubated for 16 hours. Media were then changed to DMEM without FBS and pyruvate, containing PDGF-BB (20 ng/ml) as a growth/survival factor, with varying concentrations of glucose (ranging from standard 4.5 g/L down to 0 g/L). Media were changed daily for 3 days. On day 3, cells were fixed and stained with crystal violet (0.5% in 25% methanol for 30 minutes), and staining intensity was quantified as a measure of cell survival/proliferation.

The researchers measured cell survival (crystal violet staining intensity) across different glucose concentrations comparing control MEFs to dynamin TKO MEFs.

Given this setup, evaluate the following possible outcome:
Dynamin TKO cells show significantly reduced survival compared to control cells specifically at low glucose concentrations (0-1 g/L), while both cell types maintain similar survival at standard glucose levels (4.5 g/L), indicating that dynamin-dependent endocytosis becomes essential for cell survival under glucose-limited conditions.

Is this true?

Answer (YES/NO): YES